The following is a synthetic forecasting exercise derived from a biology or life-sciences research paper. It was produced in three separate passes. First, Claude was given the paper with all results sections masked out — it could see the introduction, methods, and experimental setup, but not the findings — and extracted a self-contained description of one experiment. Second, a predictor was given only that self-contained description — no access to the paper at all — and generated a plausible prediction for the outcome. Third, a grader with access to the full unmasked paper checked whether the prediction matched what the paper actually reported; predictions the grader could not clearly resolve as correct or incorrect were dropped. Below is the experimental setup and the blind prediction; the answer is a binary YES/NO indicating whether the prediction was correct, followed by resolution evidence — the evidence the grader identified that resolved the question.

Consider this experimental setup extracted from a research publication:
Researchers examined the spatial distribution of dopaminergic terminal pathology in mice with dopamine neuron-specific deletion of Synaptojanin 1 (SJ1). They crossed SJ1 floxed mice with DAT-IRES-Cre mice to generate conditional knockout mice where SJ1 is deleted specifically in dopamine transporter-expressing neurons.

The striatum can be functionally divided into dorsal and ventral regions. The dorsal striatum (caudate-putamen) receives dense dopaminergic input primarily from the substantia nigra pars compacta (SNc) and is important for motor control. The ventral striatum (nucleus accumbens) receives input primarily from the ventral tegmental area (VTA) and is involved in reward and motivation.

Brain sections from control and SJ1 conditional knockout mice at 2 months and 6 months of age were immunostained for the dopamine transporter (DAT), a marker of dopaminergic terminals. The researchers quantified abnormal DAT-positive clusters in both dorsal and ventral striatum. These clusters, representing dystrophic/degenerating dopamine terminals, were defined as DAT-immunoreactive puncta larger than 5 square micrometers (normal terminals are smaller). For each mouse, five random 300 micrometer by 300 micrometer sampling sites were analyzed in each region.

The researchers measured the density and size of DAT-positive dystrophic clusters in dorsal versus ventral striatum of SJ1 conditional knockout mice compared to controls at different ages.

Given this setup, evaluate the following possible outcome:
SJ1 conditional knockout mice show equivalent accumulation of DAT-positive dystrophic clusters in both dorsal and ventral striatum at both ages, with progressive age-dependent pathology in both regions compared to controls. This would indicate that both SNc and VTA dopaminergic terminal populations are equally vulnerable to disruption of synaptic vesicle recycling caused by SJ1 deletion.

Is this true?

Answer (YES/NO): NO